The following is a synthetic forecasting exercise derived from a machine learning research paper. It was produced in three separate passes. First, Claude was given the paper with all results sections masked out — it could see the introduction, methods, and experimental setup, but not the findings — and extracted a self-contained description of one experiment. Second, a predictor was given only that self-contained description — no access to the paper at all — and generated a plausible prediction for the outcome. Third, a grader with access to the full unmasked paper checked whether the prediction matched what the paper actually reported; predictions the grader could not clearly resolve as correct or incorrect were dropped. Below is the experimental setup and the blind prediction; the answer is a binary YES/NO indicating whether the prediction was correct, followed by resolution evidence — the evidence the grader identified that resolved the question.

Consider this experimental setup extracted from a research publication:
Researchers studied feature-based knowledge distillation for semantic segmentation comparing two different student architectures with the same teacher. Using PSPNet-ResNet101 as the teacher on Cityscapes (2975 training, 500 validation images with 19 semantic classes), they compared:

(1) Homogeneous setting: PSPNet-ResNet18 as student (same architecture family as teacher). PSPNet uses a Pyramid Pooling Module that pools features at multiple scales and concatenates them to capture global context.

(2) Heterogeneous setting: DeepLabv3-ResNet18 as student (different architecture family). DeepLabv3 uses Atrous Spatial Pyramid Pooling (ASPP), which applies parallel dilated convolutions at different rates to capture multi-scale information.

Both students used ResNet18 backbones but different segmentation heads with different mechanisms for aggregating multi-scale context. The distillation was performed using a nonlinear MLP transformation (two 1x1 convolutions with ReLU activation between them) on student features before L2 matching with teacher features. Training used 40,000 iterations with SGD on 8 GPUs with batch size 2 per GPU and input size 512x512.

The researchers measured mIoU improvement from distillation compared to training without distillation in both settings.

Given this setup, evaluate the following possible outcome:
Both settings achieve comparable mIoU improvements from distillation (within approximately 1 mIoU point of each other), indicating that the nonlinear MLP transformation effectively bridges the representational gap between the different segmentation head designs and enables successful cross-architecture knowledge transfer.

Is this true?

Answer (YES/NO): NO